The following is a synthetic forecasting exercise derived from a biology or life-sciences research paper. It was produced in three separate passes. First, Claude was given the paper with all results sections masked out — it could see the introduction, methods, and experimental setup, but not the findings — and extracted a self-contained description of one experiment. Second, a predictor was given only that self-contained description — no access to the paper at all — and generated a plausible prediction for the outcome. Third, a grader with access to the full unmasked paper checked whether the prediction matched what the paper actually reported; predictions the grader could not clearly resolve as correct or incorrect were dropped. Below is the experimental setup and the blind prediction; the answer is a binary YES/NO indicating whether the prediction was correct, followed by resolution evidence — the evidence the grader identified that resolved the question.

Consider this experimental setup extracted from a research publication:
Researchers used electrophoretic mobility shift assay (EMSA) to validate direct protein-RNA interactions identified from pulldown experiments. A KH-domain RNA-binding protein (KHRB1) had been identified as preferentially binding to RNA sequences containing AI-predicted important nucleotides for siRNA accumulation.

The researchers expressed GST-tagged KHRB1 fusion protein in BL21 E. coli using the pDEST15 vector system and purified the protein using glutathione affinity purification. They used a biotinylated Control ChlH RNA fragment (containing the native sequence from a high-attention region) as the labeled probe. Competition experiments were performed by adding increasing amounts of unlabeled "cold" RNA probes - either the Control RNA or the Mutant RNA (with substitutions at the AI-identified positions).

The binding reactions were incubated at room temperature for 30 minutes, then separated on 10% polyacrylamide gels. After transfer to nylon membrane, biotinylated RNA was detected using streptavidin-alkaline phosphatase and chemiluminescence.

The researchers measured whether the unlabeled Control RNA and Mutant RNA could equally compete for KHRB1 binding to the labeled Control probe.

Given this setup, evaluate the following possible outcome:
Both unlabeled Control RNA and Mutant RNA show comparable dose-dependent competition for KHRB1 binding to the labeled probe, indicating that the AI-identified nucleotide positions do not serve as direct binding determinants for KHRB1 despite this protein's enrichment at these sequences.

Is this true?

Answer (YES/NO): NO